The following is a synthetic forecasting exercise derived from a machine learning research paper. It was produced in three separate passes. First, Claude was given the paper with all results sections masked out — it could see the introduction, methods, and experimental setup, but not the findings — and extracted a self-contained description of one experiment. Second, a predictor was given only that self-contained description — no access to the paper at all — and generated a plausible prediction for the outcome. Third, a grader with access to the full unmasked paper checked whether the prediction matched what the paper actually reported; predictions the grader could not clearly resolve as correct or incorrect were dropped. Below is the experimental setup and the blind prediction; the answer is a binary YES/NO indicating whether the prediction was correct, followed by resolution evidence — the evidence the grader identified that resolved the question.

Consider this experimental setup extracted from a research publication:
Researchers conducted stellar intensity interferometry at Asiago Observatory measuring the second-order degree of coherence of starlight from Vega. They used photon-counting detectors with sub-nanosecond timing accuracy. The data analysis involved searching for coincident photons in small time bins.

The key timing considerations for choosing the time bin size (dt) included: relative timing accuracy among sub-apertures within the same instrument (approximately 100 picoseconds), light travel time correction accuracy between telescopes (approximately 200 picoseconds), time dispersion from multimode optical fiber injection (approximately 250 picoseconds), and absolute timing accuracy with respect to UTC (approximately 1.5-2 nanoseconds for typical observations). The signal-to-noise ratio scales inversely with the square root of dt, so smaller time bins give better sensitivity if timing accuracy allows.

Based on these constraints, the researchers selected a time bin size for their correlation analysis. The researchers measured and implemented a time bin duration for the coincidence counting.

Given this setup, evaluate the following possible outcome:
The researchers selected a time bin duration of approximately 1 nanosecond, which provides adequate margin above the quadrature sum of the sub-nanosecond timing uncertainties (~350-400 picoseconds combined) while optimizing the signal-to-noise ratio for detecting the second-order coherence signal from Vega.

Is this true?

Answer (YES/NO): NO